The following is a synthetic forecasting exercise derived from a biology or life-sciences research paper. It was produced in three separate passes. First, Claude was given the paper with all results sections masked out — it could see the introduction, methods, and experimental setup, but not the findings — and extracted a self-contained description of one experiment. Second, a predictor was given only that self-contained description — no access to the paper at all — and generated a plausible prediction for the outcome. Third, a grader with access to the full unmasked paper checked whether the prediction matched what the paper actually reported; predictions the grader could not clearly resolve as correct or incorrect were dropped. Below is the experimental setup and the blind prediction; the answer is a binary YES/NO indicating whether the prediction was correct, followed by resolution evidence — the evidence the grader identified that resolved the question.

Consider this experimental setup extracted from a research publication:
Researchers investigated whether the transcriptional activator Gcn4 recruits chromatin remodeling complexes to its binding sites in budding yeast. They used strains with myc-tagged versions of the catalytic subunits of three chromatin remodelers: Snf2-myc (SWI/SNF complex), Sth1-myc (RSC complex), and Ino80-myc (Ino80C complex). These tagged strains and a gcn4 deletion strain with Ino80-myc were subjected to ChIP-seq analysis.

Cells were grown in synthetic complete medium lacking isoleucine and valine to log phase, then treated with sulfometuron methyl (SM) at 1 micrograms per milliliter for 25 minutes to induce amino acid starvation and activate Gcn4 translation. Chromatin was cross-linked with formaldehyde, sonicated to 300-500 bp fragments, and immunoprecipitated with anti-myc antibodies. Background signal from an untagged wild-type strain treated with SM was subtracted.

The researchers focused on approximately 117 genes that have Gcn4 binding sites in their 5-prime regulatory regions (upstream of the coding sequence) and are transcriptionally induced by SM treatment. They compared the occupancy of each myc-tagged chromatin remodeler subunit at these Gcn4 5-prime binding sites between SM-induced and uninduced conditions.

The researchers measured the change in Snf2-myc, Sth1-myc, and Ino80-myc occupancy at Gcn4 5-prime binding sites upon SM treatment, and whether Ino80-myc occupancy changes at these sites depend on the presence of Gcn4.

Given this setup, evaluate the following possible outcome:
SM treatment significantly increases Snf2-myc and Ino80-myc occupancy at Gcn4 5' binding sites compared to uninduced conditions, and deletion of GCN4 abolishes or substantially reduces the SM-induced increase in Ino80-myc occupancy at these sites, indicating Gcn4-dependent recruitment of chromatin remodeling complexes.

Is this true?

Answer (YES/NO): YES